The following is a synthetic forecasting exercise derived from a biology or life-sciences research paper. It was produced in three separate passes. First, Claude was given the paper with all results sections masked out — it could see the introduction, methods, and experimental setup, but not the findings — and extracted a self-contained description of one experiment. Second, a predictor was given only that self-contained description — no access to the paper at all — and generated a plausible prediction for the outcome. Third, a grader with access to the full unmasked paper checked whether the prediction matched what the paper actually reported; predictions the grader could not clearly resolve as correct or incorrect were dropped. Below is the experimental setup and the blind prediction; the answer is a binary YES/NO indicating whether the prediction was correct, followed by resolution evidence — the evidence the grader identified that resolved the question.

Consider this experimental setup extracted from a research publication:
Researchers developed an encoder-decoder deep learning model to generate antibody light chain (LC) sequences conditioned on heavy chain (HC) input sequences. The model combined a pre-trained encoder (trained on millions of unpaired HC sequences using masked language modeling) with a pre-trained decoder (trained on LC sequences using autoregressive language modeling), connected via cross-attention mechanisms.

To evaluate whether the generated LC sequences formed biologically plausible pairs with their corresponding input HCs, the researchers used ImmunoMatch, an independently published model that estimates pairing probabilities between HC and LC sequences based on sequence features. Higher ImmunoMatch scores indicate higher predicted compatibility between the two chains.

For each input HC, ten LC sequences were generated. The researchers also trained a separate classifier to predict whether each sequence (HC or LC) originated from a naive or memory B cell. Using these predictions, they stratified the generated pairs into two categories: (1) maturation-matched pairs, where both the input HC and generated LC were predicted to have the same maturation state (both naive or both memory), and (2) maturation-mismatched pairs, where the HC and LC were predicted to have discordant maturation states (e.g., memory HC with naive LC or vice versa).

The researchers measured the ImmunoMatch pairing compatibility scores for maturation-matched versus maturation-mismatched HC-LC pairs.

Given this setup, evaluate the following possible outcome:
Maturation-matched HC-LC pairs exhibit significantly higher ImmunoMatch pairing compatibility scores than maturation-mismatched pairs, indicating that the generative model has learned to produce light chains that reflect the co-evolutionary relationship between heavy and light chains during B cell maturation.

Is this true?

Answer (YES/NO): YES